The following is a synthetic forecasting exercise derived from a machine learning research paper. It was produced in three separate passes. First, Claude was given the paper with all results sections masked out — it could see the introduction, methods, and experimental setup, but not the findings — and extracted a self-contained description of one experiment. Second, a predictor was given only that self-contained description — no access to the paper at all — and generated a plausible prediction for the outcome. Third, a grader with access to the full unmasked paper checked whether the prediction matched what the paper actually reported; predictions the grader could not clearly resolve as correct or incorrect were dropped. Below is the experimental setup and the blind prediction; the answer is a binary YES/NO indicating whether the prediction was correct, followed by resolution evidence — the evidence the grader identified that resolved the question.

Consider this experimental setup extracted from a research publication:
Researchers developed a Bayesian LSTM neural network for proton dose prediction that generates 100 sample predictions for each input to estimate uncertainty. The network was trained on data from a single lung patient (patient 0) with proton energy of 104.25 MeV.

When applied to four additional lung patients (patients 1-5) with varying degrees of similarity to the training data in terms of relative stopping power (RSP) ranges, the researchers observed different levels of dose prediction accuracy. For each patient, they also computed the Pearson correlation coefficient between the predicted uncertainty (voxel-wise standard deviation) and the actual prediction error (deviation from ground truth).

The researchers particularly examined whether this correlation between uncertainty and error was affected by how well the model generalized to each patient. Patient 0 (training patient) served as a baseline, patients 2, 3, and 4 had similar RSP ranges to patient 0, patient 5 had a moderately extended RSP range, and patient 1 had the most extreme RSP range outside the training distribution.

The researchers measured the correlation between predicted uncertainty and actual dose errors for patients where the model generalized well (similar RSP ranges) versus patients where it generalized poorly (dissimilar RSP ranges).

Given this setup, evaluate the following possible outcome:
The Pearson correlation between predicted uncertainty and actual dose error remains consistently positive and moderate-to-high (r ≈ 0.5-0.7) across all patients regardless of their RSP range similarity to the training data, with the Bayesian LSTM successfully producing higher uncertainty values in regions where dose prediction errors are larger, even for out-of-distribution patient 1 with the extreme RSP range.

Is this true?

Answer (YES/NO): NO